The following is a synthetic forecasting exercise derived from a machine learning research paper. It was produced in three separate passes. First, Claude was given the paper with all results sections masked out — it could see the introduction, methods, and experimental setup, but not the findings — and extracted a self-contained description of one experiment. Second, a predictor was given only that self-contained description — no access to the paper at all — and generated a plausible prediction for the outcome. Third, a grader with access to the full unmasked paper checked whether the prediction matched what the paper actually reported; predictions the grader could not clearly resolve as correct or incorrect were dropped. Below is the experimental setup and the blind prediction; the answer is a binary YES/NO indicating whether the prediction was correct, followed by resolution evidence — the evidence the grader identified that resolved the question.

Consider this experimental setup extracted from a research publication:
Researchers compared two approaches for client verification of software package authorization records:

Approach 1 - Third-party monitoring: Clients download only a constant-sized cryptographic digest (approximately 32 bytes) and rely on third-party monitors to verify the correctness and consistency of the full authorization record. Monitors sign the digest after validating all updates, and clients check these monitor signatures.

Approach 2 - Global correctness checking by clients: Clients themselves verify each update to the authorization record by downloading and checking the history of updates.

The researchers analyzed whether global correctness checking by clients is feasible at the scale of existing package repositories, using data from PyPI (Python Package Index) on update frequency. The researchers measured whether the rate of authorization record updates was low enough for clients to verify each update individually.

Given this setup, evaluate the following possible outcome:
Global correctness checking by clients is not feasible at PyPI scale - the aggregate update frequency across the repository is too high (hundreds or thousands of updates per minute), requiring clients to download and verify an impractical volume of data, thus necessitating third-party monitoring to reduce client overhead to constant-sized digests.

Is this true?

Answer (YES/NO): NO